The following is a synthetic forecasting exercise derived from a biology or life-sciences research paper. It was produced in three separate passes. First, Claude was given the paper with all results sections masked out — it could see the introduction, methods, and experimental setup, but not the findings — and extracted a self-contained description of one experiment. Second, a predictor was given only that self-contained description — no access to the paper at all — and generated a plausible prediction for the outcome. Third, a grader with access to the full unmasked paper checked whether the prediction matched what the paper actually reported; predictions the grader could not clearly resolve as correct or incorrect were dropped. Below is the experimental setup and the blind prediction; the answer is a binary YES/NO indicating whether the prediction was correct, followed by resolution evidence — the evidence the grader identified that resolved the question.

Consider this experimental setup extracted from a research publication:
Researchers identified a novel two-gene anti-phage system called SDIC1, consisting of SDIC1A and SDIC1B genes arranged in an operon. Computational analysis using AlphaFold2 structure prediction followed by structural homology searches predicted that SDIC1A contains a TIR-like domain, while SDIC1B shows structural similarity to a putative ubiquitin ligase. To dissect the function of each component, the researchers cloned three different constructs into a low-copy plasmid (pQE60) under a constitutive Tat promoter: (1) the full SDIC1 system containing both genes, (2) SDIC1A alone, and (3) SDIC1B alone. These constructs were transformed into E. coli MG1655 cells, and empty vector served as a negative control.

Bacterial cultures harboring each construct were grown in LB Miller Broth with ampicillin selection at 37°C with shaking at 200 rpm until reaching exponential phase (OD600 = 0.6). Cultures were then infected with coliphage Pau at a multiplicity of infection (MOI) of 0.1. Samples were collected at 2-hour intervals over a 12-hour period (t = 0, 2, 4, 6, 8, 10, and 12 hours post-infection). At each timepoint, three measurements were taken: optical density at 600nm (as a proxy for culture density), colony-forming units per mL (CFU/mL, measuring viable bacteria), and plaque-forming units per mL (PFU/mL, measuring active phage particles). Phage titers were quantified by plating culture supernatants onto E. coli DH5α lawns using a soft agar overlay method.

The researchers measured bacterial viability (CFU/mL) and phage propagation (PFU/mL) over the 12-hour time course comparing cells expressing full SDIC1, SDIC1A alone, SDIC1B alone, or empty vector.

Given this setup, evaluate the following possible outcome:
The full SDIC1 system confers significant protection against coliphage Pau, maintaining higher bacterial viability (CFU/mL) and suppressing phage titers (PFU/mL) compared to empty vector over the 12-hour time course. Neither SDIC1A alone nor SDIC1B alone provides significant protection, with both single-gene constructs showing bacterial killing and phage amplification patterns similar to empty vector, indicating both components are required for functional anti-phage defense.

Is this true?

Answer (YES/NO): NO